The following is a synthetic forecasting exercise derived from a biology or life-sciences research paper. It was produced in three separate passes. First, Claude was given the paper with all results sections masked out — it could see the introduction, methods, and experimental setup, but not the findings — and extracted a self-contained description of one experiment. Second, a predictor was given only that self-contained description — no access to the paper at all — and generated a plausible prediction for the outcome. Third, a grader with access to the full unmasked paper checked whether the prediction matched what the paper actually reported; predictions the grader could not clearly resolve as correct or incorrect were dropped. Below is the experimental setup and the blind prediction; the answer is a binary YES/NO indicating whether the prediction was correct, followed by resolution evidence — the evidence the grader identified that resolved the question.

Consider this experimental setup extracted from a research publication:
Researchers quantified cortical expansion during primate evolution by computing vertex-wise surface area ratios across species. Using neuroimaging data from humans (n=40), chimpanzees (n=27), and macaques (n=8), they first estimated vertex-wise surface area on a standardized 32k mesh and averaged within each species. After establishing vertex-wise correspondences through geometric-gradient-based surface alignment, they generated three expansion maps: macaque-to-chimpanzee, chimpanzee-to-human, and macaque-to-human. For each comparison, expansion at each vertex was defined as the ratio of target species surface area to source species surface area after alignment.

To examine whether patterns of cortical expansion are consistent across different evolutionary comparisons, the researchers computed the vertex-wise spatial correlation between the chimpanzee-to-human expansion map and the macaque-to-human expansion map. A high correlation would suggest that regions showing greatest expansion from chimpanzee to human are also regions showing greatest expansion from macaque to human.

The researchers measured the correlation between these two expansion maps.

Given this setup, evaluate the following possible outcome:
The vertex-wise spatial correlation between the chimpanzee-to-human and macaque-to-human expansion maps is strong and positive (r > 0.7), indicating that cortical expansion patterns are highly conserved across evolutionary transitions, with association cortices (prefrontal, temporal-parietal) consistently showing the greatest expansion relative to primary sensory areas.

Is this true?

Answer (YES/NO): NO